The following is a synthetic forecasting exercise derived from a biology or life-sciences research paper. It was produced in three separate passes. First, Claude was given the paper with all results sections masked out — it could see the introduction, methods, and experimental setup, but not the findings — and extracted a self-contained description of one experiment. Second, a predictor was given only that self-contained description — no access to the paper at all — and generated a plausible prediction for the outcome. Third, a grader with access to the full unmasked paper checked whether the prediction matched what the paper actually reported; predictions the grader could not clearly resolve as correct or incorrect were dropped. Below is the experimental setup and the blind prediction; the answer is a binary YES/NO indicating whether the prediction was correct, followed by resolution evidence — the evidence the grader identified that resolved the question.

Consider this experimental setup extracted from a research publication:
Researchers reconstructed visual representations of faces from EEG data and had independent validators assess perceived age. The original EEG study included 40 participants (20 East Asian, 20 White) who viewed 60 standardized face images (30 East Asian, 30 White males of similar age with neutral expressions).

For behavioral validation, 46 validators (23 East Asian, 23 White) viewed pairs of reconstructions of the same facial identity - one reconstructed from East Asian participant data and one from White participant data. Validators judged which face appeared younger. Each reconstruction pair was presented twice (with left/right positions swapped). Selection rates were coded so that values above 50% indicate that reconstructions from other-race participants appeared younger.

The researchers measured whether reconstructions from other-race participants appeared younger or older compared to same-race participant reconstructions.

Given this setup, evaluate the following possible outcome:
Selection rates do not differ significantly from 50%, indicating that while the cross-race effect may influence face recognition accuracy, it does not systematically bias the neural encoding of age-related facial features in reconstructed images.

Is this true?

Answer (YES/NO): NO